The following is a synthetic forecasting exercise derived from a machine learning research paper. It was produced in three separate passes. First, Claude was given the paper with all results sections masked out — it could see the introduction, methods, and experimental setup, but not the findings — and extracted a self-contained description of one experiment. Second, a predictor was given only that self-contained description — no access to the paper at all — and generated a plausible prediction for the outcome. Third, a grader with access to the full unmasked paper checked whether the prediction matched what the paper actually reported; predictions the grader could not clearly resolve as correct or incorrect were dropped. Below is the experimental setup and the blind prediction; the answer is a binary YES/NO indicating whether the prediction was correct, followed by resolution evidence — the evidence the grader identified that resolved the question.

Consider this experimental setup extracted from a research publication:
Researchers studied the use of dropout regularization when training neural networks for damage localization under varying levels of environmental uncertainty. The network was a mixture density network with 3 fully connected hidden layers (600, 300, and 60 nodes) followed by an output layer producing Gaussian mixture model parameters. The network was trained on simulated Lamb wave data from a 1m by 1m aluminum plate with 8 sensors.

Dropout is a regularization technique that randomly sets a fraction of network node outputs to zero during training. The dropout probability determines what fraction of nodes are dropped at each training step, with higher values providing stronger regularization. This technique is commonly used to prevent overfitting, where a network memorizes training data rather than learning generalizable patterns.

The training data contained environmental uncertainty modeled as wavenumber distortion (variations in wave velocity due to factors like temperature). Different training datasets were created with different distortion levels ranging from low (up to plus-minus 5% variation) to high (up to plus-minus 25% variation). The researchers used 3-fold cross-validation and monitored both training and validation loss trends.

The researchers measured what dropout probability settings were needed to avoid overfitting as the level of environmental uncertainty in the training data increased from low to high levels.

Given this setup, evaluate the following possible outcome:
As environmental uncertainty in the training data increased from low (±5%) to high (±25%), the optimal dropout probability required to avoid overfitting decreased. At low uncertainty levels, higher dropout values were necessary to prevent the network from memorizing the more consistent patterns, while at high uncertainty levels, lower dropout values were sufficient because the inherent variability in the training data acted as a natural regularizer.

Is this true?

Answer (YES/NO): NO